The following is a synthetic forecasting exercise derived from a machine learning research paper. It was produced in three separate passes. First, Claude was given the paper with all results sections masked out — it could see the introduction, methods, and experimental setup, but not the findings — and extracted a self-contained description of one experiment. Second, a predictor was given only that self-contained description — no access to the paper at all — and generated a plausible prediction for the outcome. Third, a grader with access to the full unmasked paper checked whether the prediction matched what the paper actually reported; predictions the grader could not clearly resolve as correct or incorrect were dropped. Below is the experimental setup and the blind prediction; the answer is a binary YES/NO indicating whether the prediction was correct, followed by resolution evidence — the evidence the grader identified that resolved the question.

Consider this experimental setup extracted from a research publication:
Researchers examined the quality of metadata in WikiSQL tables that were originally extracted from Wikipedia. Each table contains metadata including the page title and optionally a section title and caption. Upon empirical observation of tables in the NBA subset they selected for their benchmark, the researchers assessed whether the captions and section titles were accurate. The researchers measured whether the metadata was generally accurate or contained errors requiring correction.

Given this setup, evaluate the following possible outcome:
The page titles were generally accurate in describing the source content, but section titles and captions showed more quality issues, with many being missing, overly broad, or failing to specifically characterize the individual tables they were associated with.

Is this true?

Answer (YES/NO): NO